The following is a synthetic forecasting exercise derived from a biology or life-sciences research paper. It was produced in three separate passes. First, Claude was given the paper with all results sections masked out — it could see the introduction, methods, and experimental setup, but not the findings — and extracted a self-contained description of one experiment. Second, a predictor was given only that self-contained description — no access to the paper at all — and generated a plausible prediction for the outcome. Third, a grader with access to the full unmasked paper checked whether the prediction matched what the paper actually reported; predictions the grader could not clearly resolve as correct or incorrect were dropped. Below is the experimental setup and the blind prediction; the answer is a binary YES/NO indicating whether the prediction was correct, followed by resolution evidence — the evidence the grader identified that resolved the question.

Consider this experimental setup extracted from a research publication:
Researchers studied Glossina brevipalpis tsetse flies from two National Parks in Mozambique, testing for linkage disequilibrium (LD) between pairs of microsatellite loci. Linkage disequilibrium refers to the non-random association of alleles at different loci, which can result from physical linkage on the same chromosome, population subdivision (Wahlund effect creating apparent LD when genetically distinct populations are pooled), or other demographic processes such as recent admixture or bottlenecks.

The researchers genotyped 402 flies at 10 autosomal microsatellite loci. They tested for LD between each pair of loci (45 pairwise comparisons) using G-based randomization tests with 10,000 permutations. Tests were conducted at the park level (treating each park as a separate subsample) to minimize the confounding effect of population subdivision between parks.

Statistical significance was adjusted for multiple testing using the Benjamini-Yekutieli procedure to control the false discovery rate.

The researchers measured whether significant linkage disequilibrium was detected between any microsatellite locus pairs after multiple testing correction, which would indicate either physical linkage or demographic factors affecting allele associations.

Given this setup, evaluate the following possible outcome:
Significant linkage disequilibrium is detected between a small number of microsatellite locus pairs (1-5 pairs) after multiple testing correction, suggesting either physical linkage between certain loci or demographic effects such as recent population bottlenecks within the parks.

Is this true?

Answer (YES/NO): YES